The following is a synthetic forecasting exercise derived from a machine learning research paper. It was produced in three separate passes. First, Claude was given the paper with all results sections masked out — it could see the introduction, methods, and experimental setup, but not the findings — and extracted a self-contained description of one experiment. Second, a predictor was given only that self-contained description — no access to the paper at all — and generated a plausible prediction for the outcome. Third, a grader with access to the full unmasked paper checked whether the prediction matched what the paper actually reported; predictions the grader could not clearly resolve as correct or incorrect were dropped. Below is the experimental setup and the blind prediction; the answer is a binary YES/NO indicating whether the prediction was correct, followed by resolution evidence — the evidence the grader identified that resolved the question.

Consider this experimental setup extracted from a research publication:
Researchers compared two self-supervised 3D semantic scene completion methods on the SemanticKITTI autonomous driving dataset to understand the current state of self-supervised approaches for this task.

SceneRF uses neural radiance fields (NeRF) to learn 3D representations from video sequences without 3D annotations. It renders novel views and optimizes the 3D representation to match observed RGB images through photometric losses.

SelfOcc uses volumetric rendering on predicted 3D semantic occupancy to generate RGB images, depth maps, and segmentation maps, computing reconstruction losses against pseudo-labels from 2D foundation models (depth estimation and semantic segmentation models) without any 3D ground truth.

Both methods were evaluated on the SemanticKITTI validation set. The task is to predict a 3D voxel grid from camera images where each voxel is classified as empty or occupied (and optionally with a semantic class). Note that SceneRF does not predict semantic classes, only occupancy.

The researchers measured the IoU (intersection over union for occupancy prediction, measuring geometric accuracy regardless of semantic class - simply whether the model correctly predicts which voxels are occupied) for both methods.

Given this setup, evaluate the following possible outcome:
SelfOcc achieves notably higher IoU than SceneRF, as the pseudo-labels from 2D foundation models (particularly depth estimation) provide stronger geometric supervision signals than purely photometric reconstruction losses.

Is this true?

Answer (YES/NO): YES